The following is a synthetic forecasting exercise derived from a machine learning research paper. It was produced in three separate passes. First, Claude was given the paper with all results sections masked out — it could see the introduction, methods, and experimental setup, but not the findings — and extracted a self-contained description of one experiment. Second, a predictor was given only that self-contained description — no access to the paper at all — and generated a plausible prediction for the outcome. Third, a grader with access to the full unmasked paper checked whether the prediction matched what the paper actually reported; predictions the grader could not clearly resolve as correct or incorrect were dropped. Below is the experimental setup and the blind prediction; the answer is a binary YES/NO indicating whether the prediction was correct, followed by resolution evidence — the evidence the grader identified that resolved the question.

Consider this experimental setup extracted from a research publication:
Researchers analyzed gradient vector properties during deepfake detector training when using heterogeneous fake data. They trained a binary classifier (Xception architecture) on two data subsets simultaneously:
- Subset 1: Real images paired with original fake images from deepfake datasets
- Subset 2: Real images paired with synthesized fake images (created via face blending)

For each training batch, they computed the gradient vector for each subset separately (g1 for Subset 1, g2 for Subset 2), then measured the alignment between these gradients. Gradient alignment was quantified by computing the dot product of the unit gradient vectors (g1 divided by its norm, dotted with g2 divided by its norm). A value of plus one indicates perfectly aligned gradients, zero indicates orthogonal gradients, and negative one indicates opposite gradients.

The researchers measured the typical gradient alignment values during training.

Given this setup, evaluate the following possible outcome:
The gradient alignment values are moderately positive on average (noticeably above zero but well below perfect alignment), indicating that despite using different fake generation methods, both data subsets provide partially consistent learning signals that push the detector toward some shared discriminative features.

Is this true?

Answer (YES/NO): NO